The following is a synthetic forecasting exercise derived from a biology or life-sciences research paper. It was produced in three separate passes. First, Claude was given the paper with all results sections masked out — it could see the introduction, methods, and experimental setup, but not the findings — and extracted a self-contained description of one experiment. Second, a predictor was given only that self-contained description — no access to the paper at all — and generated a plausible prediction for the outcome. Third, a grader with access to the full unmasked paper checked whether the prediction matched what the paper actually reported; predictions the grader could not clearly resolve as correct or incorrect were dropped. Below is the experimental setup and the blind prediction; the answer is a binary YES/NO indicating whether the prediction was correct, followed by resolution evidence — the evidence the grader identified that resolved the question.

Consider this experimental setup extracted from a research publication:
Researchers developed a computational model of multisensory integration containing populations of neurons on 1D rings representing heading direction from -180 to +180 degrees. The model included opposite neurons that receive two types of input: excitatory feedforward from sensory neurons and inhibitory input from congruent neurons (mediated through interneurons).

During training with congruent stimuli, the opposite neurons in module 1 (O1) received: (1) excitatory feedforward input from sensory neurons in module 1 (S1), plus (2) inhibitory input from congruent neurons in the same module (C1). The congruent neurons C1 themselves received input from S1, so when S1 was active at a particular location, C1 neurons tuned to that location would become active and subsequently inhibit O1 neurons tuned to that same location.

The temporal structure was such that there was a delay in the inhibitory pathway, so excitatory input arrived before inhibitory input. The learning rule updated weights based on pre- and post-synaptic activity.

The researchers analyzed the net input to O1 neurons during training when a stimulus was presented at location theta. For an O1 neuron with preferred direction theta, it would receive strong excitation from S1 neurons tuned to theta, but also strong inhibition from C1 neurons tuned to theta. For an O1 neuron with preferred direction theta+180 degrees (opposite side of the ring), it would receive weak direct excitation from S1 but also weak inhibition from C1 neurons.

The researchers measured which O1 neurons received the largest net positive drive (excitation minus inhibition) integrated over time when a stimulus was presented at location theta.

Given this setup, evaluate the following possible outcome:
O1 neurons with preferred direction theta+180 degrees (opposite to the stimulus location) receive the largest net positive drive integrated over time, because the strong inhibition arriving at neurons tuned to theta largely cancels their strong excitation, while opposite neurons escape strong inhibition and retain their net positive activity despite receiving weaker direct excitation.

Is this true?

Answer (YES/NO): NO